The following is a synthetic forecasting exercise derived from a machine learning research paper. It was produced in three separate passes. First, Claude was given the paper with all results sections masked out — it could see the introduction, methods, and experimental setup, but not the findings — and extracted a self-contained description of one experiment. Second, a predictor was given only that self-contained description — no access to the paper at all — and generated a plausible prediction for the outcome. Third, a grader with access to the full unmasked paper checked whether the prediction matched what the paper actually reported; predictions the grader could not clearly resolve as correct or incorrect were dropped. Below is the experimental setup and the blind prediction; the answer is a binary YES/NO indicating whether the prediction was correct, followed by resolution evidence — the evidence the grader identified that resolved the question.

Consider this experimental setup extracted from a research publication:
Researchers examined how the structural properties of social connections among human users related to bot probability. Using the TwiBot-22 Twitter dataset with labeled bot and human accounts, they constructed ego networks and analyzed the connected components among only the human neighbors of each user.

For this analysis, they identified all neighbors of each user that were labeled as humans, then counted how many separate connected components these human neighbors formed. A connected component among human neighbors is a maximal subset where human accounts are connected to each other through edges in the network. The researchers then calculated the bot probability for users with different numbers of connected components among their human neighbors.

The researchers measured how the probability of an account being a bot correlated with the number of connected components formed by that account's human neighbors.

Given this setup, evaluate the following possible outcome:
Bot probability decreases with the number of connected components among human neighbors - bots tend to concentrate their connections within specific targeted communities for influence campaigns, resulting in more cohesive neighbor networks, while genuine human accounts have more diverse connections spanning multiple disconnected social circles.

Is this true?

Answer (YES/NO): YES